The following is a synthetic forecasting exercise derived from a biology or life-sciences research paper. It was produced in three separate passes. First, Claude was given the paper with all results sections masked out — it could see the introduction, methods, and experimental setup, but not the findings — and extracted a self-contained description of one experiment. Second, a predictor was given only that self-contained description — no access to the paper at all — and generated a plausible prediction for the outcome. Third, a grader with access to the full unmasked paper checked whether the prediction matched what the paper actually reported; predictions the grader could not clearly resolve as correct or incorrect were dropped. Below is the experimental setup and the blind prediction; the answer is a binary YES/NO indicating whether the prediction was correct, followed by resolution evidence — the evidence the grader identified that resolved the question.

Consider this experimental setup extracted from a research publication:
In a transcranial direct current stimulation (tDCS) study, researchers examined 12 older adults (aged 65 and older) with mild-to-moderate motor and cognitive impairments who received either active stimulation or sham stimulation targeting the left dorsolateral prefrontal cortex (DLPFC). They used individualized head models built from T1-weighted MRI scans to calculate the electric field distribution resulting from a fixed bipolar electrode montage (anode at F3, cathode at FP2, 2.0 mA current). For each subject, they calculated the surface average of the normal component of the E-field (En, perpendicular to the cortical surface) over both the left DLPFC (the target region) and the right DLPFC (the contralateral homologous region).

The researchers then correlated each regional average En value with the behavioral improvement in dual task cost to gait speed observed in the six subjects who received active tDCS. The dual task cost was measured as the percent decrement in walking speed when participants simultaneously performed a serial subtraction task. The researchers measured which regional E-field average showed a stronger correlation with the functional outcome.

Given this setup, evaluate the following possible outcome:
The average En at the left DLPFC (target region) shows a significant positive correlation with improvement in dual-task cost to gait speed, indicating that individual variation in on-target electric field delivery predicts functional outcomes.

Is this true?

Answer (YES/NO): NO